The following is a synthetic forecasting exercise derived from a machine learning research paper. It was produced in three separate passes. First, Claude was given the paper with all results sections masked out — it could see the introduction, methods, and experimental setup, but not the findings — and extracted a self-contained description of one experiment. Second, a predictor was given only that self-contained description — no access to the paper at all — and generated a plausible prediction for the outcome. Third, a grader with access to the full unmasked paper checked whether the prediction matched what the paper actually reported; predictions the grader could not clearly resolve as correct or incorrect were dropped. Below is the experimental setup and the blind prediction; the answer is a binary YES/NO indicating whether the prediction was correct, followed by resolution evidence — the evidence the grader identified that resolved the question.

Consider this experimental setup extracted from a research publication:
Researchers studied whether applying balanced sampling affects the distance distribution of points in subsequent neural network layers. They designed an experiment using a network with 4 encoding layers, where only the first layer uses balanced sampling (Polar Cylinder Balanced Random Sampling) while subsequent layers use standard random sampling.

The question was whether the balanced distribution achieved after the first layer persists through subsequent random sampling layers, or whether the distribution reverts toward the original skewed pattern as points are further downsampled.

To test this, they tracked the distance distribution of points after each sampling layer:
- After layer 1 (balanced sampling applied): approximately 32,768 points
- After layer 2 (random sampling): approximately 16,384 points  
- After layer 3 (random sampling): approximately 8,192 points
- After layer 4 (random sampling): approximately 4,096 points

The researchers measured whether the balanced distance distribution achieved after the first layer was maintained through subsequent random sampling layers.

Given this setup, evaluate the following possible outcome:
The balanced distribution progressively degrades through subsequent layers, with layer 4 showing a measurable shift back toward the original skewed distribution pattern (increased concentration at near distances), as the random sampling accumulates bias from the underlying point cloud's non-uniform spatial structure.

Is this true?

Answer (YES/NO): NO